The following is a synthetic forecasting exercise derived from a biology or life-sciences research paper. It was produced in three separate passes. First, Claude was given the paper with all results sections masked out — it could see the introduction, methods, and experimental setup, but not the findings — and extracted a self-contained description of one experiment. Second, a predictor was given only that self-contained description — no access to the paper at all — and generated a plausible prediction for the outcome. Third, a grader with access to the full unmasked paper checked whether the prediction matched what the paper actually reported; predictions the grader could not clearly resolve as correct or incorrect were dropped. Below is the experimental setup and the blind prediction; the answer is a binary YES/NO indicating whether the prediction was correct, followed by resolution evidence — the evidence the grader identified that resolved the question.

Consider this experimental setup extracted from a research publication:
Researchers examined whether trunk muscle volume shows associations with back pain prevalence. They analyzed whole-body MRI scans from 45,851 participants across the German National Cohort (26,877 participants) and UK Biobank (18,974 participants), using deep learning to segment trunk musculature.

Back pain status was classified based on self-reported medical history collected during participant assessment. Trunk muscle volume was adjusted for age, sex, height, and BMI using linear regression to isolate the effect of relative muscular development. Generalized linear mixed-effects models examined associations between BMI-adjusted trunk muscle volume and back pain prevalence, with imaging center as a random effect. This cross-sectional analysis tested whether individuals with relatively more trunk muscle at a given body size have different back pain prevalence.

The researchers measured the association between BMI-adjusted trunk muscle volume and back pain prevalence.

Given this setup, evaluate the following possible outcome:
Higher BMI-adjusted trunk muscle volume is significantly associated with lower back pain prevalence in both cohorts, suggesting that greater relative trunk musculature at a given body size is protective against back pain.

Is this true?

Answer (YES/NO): YES